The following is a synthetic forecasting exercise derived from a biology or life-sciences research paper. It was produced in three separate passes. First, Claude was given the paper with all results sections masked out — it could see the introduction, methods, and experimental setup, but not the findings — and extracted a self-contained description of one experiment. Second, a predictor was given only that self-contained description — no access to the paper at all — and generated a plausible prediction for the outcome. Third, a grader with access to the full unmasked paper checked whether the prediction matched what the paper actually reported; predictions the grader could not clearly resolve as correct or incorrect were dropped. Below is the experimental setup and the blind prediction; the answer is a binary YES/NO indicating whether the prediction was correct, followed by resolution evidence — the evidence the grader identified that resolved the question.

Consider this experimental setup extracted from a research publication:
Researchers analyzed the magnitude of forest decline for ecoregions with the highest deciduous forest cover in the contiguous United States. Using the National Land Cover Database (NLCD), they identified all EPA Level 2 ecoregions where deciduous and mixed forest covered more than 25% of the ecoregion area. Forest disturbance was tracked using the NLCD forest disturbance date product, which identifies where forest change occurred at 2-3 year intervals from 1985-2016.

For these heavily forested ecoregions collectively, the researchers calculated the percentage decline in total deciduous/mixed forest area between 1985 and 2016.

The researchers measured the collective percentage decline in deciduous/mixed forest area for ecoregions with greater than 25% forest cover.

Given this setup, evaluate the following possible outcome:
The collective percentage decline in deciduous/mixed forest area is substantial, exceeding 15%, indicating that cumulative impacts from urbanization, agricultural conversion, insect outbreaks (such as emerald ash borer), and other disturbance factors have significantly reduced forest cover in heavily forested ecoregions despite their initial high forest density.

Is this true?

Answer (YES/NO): YES